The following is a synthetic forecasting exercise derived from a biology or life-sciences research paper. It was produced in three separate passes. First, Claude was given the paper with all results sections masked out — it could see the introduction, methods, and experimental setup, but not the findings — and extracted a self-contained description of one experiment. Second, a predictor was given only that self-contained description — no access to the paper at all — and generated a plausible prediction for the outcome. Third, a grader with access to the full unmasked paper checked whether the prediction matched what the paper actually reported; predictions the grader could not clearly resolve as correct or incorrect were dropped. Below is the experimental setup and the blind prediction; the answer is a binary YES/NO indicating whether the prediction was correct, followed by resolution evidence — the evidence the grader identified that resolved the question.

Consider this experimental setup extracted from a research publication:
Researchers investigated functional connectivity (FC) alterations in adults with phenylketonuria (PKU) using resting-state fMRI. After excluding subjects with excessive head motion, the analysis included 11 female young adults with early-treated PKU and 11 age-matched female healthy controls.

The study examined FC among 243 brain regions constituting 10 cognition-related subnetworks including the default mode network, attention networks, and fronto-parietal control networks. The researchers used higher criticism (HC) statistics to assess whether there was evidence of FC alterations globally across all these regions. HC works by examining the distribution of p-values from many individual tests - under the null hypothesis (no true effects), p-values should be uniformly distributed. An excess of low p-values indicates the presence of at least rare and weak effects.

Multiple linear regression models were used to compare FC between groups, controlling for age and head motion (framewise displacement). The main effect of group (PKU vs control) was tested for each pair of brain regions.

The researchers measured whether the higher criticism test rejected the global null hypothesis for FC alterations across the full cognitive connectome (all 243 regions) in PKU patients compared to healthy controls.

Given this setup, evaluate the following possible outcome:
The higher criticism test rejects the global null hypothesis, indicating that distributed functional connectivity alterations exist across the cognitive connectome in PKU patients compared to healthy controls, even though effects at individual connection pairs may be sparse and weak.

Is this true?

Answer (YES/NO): YES